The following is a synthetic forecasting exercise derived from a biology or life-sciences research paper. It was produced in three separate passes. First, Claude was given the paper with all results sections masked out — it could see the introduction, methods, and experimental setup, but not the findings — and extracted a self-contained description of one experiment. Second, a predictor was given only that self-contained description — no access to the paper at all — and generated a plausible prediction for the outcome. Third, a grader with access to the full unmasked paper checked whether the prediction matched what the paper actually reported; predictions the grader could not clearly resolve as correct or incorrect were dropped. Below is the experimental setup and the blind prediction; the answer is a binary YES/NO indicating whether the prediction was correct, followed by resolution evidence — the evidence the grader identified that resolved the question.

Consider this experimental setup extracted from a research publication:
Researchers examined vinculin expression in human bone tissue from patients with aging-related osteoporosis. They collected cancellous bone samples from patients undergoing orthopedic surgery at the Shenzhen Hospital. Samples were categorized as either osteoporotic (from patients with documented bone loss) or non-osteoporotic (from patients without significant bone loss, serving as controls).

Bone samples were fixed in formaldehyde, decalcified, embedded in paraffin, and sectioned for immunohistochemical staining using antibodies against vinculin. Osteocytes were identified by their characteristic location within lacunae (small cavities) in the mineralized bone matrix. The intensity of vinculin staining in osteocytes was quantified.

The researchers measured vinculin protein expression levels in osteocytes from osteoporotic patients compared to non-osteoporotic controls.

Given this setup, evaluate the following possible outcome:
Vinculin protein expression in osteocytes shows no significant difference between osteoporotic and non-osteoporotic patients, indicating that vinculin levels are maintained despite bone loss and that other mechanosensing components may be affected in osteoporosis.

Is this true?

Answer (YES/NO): NO